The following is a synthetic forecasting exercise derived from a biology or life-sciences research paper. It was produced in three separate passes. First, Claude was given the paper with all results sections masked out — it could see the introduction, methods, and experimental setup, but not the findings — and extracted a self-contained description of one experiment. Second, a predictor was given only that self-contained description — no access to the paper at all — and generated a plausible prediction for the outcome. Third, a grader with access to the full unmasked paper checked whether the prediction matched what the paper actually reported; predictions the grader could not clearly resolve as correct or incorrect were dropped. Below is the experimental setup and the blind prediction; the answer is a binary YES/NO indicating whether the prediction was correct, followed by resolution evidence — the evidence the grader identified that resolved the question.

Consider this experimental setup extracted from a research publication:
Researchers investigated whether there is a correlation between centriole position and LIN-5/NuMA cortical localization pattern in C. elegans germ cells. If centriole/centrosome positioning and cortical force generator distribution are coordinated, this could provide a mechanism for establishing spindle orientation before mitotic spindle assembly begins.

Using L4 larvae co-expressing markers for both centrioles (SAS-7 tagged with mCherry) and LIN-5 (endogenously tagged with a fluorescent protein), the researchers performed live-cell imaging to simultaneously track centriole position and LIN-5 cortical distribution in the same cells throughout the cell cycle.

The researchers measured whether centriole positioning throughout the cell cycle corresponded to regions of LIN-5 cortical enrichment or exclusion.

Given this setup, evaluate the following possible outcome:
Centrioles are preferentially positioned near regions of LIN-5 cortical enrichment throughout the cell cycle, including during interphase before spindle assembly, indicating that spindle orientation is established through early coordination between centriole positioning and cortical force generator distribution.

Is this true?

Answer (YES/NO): YES